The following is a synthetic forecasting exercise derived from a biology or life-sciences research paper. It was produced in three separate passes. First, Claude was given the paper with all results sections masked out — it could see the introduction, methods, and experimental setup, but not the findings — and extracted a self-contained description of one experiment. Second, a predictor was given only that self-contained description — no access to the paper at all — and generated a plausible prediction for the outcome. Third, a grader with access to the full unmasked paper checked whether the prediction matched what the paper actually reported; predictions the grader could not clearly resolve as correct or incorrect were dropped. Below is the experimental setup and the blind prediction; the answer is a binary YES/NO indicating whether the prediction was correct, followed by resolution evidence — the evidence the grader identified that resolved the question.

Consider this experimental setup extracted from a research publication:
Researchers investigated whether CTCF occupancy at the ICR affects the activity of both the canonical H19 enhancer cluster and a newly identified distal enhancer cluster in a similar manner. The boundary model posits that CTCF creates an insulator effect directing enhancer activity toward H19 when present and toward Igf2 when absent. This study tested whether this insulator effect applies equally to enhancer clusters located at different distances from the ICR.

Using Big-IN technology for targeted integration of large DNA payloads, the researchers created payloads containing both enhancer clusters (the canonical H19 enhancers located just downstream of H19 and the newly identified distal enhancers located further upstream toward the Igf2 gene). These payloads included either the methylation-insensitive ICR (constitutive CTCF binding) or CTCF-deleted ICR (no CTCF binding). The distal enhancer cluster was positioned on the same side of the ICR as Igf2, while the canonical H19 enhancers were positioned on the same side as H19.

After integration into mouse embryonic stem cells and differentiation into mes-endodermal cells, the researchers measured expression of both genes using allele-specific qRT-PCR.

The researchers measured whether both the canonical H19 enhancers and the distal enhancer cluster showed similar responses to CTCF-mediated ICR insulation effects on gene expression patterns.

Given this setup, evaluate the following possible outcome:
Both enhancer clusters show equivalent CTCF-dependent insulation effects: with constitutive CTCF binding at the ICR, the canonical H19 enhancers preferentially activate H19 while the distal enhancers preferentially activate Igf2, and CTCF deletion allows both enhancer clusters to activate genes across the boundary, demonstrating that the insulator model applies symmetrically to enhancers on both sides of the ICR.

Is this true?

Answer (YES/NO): NO